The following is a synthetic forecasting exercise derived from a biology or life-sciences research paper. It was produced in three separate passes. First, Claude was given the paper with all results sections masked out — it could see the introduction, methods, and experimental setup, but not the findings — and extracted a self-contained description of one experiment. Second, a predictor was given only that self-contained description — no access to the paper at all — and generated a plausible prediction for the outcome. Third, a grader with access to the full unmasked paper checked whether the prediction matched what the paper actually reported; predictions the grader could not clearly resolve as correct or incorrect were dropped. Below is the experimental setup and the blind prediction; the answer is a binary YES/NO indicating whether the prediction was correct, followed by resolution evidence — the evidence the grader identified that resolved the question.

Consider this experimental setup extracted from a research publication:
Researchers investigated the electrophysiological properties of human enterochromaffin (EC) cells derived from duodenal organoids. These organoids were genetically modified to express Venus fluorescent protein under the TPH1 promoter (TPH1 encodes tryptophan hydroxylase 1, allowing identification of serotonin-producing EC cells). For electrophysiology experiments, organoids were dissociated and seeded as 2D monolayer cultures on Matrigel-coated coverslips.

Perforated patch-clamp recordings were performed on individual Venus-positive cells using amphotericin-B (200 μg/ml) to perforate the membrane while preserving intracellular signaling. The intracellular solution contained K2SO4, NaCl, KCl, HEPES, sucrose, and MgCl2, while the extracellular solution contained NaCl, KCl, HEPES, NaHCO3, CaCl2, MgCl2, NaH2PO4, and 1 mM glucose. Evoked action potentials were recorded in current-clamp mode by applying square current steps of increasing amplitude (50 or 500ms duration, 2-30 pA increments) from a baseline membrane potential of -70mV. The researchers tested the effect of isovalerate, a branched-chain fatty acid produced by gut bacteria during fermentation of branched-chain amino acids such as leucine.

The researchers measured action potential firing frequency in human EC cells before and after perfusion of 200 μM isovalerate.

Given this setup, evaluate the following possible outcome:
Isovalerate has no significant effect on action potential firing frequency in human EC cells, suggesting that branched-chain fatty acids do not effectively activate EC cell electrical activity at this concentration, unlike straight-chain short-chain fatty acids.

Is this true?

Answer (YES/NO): NO